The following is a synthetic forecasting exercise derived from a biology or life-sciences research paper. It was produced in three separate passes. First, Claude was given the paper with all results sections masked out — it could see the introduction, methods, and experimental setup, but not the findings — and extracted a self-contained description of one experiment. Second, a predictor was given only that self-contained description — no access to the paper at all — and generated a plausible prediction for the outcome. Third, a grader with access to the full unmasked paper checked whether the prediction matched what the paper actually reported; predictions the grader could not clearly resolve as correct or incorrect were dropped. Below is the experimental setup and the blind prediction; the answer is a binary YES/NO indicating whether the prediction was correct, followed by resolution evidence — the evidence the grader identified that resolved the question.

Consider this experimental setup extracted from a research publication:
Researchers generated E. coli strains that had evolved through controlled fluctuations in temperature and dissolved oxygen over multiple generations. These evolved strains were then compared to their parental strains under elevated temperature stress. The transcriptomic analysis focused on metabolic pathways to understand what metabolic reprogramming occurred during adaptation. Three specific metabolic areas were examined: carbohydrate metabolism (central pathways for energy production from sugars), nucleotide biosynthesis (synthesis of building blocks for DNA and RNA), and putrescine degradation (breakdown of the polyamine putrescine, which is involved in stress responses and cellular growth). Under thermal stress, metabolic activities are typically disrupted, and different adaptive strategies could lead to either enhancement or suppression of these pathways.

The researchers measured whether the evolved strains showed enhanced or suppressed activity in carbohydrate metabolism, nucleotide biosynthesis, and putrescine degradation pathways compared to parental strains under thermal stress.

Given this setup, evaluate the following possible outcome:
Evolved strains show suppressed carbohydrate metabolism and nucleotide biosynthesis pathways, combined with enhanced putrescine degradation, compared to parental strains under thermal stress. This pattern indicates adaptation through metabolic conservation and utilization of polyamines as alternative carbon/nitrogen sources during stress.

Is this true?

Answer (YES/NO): NO